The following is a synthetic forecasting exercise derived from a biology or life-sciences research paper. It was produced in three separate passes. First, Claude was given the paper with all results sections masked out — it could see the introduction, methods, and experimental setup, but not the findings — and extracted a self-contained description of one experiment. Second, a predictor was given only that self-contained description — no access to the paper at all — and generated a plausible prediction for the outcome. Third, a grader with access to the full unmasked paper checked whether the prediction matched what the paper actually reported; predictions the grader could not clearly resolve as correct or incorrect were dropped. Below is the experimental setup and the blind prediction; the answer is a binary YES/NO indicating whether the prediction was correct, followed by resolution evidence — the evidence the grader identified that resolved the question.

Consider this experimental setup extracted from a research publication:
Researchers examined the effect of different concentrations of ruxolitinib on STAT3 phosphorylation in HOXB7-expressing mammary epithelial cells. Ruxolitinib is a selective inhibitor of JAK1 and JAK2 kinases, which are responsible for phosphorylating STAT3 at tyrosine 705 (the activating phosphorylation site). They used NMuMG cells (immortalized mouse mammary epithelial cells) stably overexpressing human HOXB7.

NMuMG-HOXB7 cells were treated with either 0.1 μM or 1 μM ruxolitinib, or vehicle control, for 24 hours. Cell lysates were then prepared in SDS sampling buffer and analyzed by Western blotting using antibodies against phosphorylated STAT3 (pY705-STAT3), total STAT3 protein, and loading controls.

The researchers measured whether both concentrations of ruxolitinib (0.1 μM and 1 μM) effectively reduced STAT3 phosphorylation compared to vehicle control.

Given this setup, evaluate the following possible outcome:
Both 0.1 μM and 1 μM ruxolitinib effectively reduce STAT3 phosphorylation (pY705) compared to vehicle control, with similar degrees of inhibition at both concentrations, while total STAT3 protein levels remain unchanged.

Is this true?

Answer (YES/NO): NO